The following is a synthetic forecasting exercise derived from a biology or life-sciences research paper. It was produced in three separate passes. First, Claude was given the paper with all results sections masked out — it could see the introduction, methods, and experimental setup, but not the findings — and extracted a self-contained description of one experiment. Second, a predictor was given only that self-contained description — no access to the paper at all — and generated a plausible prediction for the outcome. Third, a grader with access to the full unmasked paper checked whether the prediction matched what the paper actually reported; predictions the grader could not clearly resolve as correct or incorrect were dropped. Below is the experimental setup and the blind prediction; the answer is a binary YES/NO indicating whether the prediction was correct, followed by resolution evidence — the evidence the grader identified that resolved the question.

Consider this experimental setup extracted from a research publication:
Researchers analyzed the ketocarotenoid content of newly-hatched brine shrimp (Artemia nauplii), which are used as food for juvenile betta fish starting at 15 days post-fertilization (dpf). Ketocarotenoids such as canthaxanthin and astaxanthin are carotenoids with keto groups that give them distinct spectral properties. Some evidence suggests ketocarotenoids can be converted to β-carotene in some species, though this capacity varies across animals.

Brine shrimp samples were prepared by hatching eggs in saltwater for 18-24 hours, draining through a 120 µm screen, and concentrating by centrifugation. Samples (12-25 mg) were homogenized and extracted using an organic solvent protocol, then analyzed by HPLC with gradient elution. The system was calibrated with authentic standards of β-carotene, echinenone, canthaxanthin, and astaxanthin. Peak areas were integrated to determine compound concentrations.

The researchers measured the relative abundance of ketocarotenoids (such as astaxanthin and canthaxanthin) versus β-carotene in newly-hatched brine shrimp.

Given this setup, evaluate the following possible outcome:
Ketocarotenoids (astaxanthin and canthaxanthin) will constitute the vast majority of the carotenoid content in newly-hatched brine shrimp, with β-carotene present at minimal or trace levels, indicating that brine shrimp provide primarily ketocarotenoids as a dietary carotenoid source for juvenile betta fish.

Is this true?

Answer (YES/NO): YES